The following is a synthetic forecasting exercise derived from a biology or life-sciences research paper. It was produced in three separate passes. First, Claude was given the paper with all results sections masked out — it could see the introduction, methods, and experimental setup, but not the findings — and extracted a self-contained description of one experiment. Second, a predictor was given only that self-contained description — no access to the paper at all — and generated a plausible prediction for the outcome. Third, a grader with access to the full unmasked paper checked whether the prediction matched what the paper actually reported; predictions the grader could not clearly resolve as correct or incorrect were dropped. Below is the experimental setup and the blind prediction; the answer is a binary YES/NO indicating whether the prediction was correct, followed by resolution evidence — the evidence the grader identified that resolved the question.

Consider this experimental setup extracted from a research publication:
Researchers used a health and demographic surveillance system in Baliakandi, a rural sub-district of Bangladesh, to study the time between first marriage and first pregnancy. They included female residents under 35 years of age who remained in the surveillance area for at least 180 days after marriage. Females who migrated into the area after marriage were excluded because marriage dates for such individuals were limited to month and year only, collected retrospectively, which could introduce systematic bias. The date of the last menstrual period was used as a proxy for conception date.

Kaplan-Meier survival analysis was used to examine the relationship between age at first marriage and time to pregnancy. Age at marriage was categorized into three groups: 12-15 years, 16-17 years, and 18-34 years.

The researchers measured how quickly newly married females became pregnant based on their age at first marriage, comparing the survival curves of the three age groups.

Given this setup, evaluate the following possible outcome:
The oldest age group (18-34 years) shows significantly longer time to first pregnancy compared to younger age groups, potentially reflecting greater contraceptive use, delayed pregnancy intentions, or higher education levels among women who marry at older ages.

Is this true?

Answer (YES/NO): NO